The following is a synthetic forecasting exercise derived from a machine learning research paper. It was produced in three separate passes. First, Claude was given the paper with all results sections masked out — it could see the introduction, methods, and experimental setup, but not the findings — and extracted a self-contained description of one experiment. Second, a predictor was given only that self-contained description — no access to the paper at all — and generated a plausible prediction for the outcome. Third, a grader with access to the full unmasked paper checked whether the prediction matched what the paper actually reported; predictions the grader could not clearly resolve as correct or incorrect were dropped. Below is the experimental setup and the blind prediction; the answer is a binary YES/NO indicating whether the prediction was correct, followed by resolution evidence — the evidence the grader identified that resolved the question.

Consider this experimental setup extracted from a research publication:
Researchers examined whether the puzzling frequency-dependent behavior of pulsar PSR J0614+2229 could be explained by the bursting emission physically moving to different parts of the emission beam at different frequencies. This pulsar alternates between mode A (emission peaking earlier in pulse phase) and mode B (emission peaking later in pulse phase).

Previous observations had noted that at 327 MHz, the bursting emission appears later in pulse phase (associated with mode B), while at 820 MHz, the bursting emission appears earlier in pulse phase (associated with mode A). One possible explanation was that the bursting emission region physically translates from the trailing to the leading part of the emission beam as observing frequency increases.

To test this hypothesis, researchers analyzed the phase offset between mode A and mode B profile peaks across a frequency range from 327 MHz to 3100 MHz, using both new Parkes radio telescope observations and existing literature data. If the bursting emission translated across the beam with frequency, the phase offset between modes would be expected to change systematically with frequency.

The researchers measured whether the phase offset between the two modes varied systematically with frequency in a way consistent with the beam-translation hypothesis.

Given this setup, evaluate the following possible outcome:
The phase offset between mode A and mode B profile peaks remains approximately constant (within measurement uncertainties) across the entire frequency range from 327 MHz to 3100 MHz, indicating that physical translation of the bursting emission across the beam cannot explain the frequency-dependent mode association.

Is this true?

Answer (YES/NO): YES